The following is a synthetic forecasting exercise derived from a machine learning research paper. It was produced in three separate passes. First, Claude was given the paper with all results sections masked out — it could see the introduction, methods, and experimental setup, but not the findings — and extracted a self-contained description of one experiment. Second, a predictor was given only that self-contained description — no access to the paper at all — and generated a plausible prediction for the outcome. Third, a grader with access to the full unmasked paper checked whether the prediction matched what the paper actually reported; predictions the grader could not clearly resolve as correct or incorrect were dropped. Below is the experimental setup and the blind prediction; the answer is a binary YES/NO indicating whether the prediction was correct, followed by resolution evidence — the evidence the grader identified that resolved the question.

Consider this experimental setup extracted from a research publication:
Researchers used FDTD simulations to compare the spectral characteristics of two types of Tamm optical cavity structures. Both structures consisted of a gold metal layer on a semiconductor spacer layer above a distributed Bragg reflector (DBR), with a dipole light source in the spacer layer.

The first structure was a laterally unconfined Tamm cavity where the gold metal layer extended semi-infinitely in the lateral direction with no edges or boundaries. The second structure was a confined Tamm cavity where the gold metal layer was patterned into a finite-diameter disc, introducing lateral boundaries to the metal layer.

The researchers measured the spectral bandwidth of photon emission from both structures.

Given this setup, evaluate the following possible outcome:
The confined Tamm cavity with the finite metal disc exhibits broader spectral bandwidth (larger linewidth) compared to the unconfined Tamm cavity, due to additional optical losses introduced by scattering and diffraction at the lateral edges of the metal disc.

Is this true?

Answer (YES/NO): NO